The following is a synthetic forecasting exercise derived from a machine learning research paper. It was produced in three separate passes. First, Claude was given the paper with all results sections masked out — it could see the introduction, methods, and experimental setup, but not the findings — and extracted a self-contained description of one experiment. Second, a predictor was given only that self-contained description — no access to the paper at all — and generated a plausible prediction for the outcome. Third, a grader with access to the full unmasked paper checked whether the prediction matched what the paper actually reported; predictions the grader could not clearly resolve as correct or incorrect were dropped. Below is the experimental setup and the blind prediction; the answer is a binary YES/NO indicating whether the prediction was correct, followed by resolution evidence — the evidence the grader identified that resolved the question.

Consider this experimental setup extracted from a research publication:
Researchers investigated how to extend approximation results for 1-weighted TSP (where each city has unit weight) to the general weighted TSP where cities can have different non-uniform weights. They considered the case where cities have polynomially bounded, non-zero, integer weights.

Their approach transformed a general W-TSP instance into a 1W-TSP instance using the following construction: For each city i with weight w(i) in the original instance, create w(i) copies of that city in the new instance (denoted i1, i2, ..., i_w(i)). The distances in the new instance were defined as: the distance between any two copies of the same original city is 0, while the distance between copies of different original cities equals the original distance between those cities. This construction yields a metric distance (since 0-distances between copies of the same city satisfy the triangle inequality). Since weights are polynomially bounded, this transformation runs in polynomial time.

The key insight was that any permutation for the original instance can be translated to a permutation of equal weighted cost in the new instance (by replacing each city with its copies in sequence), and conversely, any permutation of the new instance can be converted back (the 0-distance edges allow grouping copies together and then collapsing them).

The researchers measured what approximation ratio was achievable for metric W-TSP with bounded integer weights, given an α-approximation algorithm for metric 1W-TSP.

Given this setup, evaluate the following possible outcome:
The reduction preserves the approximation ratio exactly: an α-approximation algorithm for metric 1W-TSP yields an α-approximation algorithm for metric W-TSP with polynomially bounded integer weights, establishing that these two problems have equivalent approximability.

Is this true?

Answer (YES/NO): YES